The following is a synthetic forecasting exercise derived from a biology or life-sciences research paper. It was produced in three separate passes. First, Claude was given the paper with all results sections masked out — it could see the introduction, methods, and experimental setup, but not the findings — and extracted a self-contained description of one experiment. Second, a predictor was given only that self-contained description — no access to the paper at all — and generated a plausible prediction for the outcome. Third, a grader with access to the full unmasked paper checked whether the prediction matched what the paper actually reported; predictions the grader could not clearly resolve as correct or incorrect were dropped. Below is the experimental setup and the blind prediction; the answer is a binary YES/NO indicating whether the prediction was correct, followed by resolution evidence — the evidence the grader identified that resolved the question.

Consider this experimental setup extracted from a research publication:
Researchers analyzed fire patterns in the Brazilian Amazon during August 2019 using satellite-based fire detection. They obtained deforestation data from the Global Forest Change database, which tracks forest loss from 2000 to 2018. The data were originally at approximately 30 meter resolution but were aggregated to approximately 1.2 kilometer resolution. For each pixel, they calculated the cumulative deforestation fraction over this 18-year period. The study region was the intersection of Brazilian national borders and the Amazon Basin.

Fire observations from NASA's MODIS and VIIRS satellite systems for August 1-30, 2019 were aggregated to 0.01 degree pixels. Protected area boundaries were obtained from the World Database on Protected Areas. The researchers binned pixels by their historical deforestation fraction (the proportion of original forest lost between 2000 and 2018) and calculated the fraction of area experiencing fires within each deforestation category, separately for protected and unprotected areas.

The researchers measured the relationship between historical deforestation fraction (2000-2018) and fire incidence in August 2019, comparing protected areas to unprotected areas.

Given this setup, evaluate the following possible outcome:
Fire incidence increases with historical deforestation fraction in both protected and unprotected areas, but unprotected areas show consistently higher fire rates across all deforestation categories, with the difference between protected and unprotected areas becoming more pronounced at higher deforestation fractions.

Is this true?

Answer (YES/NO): NO